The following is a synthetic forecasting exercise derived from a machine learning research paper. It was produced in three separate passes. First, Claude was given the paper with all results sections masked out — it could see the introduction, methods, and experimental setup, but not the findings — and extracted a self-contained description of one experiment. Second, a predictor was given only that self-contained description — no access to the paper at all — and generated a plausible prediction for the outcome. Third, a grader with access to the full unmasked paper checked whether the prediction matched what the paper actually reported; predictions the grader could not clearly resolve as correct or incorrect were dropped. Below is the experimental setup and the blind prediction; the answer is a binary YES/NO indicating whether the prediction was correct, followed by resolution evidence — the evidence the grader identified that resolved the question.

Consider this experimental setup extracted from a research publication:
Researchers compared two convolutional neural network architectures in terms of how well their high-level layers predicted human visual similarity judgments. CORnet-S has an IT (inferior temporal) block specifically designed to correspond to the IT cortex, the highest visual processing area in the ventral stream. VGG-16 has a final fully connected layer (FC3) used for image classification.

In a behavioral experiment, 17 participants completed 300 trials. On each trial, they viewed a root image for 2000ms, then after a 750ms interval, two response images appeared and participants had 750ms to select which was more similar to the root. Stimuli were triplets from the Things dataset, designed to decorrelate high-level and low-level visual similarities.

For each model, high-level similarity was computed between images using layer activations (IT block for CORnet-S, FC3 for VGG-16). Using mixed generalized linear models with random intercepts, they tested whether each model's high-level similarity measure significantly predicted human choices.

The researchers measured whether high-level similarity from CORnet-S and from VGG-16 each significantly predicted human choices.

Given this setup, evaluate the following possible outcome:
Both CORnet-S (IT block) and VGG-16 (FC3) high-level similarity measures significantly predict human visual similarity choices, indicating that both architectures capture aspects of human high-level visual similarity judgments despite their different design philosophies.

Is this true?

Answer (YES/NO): YES